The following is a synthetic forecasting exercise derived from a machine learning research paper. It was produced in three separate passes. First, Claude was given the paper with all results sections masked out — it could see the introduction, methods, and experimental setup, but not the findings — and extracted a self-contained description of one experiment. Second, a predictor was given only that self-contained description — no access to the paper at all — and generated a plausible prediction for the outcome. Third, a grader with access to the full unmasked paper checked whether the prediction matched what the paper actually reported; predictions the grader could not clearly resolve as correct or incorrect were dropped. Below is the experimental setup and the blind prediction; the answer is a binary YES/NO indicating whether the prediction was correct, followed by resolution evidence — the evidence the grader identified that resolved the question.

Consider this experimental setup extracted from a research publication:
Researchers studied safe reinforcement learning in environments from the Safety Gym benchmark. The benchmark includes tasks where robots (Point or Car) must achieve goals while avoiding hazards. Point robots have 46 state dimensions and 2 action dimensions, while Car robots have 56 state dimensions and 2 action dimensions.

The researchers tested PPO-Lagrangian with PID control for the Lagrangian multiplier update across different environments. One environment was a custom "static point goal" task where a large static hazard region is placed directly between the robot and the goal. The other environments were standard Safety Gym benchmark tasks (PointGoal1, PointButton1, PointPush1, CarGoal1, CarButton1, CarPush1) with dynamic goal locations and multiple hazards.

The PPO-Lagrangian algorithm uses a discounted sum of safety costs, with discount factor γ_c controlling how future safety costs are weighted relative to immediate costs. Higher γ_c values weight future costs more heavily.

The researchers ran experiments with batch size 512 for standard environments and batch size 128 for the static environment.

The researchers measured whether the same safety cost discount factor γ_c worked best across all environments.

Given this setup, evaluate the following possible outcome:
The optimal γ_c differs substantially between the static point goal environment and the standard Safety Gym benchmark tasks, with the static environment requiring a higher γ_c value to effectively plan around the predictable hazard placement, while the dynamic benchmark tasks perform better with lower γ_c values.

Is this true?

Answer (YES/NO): NO